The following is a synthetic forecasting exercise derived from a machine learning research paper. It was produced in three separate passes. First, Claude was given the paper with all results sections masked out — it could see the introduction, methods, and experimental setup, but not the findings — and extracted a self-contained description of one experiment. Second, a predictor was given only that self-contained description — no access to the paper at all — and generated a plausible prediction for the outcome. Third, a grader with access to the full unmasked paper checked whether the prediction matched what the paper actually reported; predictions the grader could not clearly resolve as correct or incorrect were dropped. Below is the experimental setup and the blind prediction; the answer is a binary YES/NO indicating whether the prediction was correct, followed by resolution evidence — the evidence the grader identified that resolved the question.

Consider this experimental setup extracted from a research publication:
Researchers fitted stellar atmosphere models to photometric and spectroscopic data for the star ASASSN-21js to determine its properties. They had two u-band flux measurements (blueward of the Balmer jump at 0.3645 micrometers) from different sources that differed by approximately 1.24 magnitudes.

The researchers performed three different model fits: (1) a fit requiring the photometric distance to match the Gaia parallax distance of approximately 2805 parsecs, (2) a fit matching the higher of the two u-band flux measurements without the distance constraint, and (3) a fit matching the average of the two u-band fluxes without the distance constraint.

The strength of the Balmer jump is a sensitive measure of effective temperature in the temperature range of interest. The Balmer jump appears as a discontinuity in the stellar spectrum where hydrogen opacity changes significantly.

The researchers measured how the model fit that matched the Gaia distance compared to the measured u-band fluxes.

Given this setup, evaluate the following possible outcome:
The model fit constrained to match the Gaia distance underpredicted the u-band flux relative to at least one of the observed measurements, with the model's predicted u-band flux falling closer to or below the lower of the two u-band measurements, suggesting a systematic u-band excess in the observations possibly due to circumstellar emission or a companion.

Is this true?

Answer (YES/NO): NO